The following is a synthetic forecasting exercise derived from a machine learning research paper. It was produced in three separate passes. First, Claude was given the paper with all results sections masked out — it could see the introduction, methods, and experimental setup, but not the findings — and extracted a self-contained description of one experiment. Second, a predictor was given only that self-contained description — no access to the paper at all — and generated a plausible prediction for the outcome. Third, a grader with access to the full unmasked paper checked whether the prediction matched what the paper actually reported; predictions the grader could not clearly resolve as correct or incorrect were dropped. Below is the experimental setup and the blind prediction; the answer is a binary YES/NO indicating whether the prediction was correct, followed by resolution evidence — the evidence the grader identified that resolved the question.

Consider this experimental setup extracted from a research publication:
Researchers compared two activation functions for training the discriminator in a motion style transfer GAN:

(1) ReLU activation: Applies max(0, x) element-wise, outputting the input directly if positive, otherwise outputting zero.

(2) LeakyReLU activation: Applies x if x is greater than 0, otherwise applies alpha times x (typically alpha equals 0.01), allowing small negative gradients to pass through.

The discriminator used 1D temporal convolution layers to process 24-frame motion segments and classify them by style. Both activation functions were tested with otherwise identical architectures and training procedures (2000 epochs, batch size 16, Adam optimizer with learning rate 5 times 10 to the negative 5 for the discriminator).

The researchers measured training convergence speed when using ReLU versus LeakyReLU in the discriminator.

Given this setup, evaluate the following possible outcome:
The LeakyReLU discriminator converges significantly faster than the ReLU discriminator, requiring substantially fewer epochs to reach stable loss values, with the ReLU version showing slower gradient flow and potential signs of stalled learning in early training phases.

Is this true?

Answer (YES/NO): NO